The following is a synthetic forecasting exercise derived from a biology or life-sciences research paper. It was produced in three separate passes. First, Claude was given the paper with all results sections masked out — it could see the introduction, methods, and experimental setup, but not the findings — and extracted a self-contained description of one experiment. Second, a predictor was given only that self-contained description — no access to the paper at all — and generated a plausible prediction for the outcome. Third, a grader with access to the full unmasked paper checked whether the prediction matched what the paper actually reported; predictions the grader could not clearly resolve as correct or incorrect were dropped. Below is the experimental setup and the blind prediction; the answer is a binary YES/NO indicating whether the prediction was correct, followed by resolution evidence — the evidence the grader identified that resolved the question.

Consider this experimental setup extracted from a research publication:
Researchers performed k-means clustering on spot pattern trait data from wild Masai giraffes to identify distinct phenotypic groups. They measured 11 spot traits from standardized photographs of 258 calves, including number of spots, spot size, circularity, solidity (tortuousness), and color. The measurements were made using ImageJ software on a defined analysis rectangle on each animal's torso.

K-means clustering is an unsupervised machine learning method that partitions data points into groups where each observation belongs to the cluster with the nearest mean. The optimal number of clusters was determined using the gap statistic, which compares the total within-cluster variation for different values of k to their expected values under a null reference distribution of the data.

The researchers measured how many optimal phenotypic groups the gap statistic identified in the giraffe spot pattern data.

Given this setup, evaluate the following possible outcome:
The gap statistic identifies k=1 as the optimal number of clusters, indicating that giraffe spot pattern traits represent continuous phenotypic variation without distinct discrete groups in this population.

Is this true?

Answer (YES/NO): NO